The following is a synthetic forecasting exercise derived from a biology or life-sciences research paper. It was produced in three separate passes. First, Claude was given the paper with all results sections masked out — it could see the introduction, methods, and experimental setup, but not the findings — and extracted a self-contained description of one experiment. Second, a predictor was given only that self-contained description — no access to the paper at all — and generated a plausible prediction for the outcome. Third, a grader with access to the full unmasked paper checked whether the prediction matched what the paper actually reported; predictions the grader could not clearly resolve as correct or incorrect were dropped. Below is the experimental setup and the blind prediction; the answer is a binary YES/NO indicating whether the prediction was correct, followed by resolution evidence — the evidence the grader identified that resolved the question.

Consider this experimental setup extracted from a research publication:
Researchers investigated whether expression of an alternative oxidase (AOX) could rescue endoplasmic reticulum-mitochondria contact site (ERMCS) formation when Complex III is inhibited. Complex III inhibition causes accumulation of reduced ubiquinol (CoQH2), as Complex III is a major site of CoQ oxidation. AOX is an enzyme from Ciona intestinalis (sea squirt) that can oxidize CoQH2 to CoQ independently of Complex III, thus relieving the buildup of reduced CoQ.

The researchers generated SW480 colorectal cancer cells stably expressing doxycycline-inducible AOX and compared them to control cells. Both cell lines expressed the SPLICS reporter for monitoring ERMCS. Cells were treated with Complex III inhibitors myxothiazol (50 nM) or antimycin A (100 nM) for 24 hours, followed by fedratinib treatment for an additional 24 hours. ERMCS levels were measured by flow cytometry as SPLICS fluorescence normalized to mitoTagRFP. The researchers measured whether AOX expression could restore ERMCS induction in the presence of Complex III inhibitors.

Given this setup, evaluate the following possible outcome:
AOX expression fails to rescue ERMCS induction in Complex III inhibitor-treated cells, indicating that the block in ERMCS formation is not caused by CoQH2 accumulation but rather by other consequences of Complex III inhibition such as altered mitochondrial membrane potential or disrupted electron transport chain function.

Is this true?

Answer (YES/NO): NO